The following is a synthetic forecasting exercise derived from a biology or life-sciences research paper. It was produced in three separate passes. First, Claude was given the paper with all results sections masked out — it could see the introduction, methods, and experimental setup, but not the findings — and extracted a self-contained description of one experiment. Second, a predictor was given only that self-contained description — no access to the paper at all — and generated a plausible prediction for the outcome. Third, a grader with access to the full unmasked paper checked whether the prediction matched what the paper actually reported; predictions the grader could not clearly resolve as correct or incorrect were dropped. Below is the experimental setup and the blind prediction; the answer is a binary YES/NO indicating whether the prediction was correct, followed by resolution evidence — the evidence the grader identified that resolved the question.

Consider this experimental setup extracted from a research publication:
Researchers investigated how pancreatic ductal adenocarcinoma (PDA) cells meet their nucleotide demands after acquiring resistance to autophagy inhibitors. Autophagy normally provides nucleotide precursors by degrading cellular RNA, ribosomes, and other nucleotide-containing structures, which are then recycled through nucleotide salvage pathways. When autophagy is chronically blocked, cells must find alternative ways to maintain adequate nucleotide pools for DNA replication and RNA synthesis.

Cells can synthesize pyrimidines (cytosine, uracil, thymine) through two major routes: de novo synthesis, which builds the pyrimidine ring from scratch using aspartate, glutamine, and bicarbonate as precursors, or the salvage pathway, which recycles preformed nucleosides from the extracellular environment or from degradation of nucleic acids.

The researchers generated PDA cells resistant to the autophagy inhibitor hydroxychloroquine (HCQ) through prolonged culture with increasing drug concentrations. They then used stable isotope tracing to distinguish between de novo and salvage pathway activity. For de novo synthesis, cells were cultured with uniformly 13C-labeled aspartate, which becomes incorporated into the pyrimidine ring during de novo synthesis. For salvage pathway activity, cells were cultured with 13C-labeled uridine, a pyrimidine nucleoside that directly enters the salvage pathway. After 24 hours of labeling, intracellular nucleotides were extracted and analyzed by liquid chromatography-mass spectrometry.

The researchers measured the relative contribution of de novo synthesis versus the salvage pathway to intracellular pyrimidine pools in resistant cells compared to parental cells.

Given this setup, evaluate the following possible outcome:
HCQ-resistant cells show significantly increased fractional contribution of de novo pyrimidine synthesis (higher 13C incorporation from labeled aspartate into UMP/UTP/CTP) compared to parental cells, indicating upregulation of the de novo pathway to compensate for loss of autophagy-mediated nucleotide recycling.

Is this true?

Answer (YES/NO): NO